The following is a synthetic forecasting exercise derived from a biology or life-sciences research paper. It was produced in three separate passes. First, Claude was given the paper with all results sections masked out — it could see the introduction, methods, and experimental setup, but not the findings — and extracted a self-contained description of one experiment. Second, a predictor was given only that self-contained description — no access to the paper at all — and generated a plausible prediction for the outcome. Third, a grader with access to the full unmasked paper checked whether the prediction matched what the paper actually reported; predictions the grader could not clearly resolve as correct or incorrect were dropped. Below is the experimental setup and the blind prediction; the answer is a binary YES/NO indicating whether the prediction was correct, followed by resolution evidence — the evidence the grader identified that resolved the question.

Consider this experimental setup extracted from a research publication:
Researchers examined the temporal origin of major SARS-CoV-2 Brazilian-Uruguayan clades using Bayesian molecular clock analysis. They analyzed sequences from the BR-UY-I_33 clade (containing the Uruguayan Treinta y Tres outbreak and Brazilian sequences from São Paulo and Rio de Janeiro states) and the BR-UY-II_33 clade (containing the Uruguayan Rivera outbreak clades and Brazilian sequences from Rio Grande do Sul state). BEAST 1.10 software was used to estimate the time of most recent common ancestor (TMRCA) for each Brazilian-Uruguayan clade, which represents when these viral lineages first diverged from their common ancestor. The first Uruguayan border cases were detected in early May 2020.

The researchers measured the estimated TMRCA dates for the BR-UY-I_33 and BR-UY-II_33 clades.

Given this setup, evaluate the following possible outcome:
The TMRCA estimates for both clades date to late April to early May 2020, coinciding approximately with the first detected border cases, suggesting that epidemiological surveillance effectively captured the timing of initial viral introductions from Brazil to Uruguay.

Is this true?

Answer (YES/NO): NO